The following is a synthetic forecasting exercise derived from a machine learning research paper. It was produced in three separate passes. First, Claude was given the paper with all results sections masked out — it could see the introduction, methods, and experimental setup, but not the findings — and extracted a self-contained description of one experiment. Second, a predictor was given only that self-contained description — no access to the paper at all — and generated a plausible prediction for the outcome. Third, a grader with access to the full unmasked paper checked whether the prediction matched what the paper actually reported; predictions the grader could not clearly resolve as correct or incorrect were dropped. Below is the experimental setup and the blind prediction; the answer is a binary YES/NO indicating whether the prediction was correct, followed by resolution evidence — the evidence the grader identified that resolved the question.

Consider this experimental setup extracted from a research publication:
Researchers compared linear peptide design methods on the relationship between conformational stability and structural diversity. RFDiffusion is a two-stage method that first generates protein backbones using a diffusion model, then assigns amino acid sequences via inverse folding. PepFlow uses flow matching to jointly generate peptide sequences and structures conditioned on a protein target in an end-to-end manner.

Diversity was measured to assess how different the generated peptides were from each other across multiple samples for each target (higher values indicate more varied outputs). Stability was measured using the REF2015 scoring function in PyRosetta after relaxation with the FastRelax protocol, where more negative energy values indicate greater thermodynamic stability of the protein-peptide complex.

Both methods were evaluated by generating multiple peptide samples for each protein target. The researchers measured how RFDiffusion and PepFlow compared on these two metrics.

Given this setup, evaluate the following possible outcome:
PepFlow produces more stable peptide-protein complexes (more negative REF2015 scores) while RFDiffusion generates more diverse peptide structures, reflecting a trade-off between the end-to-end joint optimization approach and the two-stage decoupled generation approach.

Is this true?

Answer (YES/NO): NO